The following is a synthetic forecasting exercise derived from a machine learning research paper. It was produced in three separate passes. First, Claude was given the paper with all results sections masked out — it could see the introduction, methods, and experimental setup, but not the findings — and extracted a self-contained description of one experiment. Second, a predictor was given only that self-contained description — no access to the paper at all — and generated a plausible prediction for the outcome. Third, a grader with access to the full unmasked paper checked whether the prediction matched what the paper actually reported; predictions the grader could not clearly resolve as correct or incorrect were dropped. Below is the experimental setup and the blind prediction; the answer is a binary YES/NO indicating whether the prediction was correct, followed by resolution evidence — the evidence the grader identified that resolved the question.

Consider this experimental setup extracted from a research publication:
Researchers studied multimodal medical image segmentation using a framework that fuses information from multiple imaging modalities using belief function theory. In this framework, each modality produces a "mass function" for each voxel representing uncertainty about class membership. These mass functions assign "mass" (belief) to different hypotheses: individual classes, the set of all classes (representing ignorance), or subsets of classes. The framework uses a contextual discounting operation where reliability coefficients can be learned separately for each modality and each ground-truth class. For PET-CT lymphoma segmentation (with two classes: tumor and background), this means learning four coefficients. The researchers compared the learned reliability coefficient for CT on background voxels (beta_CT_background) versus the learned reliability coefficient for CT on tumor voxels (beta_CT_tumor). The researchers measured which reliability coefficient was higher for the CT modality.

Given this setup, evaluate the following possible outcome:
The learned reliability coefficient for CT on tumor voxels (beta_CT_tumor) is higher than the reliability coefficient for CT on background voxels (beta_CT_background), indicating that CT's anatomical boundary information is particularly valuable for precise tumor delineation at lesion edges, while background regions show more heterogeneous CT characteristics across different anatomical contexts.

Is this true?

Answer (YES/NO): YES